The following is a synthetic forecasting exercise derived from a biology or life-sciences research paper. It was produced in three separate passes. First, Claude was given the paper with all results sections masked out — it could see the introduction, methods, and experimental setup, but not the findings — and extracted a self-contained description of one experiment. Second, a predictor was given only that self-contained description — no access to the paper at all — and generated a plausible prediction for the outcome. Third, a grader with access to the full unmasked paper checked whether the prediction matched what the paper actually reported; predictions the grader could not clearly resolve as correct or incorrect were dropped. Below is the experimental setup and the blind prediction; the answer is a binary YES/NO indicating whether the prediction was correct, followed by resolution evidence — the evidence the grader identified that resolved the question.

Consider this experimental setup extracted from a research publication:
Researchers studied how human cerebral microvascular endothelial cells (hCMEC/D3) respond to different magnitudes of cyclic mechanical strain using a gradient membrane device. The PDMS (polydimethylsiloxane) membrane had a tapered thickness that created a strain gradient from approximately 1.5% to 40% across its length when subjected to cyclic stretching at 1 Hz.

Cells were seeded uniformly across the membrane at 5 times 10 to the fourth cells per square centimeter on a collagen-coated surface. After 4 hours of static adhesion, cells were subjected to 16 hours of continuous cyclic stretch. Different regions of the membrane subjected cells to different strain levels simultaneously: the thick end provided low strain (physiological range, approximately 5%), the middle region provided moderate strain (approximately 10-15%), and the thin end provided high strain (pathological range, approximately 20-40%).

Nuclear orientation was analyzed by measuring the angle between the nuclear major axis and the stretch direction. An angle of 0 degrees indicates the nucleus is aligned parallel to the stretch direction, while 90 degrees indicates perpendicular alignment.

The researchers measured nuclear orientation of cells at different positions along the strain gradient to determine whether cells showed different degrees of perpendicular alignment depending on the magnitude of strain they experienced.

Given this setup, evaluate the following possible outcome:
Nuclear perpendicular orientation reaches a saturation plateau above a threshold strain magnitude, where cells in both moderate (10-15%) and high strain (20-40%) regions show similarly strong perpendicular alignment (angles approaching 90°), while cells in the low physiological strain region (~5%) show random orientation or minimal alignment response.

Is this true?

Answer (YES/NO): NO